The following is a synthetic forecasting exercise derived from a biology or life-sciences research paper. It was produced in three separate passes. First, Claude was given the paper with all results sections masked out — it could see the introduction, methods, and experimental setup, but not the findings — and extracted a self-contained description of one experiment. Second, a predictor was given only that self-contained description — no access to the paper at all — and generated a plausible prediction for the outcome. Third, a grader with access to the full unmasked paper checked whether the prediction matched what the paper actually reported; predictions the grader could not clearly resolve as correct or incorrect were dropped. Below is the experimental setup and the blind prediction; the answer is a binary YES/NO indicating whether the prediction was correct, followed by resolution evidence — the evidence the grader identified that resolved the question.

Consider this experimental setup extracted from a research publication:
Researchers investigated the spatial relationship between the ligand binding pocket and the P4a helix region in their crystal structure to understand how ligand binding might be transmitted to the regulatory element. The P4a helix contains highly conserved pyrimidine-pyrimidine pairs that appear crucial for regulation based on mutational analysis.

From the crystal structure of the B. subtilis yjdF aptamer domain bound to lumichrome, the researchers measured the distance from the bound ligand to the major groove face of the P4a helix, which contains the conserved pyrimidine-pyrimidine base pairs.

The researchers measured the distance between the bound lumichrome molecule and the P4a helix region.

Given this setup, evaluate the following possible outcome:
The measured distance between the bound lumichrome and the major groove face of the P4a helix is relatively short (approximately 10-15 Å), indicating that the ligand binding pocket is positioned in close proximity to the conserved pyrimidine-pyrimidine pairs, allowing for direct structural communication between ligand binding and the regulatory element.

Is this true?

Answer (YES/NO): NO